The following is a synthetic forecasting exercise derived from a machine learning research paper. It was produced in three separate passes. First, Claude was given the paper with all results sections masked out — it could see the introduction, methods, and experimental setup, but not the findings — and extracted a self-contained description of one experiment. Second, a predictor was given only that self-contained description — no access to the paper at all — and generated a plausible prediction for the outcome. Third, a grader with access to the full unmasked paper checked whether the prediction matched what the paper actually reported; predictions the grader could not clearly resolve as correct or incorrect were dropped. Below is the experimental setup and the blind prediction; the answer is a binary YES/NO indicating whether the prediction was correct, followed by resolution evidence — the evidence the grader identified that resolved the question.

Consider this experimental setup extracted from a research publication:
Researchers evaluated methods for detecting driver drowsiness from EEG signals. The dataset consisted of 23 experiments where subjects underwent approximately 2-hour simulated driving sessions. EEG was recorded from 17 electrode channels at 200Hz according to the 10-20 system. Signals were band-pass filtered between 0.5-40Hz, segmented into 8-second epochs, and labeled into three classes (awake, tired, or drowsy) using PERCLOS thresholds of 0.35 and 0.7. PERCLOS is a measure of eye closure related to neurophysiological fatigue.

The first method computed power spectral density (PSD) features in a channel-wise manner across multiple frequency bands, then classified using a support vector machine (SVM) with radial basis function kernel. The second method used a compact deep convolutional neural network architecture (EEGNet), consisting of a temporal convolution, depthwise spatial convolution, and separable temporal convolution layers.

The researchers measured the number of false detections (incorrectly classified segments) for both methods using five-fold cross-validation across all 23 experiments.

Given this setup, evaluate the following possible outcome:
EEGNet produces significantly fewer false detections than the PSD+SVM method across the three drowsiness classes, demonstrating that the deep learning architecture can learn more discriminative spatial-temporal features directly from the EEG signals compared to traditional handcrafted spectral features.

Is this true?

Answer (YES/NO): NO